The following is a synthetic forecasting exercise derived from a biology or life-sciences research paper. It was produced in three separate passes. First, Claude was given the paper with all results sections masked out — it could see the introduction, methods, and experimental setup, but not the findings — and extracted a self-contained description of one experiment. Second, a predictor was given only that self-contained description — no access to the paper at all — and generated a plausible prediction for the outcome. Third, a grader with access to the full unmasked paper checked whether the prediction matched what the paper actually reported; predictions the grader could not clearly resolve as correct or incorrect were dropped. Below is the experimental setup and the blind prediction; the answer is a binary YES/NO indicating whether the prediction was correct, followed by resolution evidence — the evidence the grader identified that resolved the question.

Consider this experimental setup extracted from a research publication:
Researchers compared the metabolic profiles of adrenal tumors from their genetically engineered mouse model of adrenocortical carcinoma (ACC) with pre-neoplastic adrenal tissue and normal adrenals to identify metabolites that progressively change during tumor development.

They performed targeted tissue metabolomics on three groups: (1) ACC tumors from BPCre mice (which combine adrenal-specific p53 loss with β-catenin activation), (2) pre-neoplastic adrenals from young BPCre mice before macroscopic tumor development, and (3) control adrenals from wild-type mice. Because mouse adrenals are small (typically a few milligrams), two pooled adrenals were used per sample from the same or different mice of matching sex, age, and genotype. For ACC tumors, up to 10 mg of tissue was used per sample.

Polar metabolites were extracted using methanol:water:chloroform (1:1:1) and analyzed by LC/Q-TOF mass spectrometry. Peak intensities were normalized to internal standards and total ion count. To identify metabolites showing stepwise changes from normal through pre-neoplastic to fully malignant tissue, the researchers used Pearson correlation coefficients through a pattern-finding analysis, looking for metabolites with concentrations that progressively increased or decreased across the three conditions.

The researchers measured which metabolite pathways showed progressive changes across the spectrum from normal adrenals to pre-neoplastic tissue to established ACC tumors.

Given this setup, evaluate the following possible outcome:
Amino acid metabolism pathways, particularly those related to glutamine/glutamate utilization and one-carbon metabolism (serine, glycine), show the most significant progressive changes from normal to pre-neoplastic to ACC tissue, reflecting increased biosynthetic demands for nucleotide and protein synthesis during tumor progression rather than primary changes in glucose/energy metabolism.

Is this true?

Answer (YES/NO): NO